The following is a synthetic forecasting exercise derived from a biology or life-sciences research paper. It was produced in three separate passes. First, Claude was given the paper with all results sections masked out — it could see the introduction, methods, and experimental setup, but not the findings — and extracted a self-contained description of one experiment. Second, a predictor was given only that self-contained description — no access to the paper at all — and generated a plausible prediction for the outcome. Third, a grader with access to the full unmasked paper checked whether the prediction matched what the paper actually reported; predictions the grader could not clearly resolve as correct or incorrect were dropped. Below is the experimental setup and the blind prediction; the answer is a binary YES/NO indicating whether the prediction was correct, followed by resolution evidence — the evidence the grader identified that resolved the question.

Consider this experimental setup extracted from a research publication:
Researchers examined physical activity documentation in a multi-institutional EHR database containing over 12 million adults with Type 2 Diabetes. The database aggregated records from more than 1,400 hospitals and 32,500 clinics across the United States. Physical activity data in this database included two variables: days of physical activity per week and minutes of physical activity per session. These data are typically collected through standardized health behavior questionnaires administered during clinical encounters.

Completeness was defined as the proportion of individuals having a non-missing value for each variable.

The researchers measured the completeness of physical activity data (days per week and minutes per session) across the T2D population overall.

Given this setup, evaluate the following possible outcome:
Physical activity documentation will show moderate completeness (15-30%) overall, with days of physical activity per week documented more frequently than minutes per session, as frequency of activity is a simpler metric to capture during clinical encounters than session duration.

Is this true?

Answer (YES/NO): NO